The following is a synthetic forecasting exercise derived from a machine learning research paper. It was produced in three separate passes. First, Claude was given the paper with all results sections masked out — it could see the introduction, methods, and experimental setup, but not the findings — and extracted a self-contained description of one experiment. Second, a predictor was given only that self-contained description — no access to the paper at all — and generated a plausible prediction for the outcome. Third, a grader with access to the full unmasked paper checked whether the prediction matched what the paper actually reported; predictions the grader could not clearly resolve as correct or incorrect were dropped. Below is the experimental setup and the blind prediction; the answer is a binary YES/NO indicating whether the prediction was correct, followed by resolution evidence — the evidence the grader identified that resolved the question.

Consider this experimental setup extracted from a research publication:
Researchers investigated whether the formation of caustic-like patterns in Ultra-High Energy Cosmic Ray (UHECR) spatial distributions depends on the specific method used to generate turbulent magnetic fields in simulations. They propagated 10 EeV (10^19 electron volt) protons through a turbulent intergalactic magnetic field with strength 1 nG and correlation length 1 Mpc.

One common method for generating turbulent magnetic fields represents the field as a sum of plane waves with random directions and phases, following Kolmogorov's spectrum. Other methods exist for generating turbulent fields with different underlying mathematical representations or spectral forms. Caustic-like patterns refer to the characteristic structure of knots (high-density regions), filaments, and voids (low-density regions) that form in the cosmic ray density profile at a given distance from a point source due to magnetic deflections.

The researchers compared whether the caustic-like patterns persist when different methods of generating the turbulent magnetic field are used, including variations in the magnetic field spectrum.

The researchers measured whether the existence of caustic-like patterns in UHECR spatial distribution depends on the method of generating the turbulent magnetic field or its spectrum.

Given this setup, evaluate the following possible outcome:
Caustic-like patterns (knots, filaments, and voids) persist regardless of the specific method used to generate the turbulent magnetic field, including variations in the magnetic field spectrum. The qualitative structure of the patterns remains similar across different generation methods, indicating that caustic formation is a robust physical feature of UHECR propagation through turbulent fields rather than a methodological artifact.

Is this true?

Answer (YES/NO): YES